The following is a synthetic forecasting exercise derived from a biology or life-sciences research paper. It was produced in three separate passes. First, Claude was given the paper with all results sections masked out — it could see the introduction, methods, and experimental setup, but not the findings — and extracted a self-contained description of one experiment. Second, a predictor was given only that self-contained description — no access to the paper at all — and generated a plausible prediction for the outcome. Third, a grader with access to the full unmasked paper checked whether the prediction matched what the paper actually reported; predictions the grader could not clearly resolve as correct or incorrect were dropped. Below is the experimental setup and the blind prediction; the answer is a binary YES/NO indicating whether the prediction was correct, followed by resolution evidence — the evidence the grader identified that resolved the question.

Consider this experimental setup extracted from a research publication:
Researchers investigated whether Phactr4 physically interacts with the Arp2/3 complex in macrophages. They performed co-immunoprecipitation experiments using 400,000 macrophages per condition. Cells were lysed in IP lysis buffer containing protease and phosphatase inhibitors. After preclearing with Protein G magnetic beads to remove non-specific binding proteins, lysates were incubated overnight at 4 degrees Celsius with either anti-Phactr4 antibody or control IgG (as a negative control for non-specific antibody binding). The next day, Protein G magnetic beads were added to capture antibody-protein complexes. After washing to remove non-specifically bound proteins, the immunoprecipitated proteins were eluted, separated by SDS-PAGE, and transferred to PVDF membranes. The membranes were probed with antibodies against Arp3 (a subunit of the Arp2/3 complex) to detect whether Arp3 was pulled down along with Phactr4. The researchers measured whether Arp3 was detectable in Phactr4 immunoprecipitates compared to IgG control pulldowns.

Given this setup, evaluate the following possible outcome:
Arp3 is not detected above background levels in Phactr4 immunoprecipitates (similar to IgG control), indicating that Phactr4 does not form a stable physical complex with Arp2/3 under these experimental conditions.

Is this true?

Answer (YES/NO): NO